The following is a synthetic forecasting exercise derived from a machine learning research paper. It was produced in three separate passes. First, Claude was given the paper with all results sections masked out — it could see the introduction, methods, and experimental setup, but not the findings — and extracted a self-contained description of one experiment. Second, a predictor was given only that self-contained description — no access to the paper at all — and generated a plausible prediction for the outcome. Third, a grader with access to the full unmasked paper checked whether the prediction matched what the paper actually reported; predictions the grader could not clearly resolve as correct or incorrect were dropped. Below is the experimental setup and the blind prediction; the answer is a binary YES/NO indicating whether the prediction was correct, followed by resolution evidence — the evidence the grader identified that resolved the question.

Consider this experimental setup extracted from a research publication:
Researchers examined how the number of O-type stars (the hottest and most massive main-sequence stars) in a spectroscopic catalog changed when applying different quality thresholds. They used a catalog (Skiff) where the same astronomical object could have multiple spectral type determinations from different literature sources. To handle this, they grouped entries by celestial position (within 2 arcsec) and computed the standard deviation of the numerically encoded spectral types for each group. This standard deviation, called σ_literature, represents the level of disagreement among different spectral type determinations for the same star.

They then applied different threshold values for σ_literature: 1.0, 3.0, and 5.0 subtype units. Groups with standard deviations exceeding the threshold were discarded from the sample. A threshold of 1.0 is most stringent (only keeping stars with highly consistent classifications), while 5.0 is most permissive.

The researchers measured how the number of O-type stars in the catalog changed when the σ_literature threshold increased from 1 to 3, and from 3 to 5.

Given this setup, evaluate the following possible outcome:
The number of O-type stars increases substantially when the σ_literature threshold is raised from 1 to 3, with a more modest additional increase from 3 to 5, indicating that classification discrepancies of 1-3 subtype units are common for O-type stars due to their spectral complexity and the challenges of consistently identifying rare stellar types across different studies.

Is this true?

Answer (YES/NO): YES